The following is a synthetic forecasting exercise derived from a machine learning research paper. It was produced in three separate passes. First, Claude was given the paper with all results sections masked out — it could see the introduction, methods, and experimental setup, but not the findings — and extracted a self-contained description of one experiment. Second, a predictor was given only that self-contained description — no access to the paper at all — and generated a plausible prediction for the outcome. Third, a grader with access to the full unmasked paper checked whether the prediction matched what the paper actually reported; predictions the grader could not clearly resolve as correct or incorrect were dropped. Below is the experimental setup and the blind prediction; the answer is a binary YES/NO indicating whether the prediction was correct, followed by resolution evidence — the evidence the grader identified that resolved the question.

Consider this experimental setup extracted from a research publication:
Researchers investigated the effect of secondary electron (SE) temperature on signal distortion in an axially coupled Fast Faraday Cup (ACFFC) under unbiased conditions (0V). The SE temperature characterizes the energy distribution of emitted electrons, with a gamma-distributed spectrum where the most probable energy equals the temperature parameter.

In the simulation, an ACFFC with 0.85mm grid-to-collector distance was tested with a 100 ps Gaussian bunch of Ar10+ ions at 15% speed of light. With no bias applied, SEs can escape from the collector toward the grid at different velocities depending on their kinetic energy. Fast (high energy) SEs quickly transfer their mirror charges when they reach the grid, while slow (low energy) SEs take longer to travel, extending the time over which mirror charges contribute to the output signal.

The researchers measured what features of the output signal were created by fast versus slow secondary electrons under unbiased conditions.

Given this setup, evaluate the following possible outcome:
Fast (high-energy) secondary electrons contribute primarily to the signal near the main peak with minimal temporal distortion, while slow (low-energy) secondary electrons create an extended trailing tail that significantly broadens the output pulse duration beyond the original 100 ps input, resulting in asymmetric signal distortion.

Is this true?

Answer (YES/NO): YES